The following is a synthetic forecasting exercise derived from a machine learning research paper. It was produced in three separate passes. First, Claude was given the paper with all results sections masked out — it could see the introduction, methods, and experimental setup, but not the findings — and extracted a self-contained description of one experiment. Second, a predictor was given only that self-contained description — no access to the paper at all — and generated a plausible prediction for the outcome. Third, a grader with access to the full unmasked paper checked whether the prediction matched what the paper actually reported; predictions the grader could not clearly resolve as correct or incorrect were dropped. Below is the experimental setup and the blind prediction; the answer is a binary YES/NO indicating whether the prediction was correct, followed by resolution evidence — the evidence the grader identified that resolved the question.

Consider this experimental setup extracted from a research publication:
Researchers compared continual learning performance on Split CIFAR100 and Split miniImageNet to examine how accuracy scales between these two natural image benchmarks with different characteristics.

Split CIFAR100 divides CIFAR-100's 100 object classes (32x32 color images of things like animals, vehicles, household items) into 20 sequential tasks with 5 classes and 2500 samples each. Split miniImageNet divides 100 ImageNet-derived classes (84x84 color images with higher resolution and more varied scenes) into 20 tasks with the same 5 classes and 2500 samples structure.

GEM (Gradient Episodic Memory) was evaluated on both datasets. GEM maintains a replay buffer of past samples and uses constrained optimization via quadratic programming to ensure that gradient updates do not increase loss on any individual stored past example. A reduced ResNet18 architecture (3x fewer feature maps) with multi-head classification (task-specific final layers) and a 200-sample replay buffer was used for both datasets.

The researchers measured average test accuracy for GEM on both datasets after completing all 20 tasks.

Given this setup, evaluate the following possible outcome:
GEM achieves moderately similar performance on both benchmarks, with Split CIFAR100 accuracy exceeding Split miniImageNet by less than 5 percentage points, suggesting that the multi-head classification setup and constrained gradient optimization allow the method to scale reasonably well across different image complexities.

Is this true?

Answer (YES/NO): NO